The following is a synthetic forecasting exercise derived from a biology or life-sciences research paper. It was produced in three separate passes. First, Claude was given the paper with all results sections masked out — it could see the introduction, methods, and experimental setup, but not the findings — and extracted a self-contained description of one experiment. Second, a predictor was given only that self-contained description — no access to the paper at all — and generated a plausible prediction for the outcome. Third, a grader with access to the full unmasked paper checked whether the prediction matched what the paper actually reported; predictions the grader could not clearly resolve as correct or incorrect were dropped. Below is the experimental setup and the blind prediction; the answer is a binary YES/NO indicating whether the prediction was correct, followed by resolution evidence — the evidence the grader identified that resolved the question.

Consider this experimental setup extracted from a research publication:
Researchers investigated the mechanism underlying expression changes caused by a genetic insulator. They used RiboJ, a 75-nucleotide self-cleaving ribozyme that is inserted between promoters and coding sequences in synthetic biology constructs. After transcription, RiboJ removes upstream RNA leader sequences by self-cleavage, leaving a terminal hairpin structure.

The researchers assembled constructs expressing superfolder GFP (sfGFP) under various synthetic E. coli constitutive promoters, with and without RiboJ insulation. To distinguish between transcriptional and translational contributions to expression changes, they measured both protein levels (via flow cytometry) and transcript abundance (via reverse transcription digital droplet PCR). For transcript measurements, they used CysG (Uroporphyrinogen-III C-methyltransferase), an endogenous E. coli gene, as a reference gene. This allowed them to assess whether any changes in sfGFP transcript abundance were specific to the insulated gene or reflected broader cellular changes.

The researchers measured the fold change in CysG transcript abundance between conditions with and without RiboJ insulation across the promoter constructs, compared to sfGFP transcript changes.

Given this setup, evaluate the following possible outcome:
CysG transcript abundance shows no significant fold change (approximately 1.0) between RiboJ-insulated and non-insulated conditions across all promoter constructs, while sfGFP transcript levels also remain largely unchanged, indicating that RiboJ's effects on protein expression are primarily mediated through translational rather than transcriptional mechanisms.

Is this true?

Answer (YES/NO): NO